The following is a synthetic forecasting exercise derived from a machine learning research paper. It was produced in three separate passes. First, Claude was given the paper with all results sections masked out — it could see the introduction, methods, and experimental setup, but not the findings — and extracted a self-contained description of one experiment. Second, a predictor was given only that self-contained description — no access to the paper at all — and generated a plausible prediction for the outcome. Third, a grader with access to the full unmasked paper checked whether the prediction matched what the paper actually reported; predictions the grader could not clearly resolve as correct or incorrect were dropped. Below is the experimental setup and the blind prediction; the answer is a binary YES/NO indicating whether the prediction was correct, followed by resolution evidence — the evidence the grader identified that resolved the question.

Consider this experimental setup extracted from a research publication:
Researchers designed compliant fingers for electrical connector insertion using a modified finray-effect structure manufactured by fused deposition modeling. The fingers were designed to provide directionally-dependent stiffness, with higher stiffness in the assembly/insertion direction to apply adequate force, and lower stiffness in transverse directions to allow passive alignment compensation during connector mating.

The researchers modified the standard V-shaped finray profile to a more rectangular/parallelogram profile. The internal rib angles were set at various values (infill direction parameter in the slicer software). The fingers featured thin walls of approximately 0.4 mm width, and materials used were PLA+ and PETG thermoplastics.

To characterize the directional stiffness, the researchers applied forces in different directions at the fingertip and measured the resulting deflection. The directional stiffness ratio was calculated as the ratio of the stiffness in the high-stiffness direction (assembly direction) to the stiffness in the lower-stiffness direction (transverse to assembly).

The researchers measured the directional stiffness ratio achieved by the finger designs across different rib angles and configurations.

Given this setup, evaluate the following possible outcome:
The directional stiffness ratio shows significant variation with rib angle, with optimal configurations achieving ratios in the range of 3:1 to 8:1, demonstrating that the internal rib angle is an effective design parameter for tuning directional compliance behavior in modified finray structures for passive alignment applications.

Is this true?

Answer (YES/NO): NO